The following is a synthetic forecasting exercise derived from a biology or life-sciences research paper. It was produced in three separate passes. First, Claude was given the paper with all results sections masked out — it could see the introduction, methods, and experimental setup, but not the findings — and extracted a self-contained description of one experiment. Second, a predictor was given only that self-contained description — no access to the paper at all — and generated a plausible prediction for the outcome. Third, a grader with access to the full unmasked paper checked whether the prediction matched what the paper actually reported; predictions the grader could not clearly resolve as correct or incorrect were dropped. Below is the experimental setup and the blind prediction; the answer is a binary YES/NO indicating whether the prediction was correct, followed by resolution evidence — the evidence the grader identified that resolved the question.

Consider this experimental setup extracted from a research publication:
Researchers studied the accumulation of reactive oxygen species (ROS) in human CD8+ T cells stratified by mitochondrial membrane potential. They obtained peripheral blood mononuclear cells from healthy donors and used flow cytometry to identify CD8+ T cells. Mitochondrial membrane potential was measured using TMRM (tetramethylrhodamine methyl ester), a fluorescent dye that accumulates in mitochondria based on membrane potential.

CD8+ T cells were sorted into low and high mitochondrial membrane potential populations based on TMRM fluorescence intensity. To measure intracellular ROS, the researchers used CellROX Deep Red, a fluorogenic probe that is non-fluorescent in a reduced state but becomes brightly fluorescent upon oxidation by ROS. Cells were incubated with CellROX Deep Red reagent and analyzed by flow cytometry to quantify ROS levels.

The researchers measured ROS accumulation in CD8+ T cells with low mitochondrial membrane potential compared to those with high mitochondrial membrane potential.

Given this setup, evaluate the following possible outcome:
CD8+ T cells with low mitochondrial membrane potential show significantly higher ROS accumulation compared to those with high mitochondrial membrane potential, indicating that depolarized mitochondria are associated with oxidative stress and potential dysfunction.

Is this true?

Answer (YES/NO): NO